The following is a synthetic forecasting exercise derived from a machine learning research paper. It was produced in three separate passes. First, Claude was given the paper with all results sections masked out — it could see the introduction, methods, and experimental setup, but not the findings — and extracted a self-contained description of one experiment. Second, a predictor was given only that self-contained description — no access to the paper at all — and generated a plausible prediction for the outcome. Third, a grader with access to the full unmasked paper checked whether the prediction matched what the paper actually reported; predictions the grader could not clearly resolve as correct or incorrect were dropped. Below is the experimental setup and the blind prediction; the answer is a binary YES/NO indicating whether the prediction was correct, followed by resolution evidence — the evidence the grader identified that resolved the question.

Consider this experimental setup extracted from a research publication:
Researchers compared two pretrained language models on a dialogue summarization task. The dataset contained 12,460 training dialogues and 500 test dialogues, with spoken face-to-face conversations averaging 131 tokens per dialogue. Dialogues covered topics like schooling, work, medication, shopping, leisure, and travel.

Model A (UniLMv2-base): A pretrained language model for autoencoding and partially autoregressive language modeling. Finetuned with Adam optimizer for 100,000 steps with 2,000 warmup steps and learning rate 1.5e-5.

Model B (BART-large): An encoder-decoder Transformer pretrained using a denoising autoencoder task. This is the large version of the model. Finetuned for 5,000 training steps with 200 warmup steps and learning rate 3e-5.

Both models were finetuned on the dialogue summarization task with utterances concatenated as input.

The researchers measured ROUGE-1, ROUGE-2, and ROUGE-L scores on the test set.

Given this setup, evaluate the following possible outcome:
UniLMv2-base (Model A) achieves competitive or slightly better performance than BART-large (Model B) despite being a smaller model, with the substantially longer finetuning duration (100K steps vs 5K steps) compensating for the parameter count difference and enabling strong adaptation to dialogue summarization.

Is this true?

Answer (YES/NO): YES